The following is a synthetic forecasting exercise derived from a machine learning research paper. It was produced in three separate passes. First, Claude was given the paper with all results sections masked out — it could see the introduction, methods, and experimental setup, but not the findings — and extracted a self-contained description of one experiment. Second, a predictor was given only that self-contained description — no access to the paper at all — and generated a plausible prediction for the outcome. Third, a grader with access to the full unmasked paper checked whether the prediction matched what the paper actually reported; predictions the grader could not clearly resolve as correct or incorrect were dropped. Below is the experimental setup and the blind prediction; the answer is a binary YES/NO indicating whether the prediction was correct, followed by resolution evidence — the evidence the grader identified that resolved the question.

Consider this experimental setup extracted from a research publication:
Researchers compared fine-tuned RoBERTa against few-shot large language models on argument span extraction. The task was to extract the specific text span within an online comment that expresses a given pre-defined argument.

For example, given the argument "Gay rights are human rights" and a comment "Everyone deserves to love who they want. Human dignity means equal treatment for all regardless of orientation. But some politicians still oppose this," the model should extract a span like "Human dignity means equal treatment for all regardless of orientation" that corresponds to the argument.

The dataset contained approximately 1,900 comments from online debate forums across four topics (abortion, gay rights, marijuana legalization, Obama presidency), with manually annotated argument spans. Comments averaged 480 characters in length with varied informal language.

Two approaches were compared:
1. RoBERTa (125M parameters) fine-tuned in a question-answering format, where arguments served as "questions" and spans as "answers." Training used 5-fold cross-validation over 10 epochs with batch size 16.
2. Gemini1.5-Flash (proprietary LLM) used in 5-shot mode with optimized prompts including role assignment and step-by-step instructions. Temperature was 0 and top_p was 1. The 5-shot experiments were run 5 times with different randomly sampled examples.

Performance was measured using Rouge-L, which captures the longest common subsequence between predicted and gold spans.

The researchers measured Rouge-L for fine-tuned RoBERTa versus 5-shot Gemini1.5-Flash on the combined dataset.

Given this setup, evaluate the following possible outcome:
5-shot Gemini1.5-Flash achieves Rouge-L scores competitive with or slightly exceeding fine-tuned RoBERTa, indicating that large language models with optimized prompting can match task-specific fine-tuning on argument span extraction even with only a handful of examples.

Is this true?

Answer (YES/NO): NO